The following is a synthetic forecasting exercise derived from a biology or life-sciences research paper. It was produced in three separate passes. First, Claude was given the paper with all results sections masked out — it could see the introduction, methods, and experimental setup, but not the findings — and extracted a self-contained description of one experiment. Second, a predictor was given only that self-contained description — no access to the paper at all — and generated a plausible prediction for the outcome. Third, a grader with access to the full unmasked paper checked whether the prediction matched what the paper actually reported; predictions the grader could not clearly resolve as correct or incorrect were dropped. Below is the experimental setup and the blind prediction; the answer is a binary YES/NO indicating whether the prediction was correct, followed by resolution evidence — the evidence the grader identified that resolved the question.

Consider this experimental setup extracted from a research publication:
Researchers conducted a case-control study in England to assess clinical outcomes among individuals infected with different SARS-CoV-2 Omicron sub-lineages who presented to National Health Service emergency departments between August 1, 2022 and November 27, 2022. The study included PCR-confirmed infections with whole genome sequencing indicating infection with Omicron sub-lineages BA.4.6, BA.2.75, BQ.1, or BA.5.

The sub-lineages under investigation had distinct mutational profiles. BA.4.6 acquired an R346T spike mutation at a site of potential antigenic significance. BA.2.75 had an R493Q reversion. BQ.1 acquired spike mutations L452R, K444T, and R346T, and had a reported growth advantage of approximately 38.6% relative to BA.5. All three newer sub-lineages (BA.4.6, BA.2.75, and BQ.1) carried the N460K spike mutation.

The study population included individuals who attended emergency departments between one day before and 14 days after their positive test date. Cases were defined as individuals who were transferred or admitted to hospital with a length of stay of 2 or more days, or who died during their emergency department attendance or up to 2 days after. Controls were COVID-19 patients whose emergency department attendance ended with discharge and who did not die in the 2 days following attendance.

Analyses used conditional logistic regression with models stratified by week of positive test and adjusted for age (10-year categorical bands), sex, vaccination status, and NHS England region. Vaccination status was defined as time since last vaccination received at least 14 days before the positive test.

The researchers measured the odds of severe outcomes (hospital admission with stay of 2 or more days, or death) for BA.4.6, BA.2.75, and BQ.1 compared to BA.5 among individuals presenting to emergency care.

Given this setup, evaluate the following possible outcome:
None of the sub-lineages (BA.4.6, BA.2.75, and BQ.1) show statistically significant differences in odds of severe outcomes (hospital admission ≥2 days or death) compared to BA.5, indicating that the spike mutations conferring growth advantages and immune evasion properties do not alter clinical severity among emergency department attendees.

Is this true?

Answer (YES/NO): YES